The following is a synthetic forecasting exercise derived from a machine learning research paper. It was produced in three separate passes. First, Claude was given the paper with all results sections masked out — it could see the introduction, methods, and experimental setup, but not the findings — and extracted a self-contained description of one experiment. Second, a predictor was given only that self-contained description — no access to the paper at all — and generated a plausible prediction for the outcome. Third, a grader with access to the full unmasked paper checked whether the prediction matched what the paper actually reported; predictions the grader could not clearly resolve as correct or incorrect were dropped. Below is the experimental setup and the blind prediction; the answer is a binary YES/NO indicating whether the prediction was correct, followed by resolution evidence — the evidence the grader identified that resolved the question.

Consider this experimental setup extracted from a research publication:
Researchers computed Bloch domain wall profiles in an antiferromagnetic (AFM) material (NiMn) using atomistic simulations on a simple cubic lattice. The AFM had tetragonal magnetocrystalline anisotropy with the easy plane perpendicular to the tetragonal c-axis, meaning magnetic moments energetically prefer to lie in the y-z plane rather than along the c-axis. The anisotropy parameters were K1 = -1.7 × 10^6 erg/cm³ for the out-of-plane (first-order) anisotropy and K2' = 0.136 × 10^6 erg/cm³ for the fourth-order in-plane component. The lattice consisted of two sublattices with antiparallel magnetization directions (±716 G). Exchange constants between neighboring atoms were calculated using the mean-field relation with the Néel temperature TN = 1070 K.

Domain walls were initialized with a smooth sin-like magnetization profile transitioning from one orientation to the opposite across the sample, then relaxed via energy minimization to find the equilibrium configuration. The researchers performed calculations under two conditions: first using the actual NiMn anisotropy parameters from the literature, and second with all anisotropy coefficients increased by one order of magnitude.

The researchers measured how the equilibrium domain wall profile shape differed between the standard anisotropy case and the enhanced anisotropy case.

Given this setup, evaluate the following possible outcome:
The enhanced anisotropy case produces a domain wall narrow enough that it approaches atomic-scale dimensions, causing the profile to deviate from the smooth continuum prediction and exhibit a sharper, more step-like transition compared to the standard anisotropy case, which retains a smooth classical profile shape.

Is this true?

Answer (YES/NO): NO